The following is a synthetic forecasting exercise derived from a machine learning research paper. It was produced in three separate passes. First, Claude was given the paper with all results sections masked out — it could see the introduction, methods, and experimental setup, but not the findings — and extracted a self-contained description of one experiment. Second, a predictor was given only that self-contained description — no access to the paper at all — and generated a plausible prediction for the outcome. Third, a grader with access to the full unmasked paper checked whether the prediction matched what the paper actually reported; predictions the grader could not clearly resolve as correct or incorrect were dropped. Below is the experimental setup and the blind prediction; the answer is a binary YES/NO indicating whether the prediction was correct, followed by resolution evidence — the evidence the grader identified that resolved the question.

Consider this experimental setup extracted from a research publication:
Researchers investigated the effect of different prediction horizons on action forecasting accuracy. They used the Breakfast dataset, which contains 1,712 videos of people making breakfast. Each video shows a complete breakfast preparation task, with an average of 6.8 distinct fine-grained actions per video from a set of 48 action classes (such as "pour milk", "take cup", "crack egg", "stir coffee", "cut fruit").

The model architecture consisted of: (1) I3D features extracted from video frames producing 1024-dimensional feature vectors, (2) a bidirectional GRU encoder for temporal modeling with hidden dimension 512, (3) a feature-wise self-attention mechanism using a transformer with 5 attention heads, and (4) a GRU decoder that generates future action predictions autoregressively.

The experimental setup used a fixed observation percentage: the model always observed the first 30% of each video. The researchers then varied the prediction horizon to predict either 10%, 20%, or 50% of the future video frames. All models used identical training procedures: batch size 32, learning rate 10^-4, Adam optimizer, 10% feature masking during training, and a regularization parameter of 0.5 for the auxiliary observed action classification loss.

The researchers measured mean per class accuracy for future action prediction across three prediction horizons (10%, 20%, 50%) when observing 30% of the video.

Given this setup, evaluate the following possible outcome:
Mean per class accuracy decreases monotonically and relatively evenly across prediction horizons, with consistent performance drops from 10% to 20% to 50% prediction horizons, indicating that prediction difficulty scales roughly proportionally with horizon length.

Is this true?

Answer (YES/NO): NO